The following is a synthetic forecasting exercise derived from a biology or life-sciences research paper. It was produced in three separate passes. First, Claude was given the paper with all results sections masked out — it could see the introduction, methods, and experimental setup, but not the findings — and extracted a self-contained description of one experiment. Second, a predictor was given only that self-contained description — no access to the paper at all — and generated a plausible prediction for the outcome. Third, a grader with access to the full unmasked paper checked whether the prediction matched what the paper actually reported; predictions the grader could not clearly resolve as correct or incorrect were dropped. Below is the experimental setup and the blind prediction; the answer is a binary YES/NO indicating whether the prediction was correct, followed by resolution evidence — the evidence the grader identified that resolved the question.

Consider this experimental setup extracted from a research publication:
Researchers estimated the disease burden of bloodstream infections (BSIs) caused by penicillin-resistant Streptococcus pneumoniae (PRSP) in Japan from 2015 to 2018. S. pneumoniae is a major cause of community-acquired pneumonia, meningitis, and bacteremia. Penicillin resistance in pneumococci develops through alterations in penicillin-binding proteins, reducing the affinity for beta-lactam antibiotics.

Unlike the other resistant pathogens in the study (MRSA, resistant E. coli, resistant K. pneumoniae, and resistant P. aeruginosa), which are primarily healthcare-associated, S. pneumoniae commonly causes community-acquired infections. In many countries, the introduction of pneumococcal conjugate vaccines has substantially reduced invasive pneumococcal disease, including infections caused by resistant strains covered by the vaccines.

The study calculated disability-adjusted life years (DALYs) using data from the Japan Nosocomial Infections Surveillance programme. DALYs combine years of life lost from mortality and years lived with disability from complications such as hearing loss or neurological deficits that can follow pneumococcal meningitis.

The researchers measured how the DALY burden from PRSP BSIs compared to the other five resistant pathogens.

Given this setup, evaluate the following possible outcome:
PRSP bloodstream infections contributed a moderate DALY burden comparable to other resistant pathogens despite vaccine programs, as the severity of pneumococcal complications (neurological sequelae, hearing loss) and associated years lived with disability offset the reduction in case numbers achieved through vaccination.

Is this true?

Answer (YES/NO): NO